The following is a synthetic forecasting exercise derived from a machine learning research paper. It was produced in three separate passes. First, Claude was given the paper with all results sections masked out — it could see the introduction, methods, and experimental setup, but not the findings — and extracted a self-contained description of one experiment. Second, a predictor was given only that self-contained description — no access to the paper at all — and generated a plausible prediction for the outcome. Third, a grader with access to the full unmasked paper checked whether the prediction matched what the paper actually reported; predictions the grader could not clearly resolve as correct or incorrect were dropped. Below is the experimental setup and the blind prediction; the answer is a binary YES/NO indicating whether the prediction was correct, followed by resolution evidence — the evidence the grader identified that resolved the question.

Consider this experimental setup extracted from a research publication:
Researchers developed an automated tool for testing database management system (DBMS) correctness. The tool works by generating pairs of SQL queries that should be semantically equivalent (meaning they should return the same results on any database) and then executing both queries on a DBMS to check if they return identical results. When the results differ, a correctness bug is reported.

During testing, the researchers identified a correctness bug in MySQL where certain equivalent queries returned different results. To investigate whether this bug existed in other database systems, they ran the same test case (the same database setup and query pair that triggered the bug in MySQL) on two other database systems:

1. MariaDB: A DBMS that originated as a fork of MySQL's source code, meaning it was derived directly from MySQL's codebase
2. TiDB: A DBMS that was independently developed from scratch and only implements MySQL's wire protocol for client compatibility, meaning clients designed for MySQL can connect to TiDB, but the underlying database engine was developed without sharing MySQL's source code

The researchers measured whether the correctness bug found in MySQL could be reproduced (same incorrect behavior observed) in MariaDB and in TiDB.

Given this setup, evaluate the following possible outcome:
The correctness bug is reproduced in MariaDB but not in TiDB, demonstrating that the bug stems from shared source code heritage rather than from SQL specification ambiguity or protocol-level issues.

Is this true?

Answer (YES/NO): NO